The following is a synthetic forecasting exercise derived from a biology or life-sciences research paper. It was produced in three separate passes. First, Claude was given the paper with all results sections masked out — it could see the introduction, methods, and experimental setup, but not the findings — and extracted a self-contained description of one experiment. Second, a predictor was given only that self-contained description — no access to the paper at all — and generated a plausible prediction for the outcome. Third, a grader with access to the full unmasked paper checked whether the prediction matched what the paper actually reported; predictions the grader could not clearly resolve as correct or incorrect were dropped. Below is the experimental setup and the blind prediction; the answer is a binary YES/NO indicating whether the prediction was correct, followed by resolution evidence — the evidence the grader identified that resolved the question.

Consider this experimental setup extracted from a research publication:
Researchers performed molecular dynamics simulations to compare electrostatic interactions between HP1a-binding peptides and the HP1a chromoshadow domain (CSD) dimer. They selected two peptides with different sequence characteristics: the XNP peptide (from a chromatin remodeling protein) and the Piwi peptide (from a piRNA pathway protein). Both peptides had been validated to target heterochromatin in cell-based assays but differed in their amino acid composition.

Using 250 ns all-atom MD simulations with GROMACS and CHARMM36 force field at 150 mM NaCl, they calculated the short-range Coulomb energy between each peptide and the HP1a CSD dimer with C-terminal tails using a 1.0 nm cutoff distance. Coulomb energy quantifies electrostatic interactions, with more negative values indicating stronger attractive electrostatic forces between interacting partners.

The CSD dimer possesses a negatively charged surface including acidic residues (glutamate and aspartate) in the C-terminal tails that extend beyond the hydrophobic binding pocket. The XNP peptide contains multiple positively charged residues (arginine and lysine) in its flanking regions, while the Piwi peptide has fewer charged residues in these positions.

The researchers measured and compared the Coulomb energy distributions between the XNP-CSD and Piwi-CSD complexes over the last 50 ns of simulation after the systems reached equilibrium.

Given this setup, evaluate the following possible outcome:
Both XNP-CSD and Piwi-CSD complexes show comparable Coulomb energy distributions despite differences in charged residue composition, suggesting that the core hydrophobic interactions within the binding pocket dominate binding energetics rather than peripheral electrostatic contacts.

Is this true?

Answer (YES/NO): NO